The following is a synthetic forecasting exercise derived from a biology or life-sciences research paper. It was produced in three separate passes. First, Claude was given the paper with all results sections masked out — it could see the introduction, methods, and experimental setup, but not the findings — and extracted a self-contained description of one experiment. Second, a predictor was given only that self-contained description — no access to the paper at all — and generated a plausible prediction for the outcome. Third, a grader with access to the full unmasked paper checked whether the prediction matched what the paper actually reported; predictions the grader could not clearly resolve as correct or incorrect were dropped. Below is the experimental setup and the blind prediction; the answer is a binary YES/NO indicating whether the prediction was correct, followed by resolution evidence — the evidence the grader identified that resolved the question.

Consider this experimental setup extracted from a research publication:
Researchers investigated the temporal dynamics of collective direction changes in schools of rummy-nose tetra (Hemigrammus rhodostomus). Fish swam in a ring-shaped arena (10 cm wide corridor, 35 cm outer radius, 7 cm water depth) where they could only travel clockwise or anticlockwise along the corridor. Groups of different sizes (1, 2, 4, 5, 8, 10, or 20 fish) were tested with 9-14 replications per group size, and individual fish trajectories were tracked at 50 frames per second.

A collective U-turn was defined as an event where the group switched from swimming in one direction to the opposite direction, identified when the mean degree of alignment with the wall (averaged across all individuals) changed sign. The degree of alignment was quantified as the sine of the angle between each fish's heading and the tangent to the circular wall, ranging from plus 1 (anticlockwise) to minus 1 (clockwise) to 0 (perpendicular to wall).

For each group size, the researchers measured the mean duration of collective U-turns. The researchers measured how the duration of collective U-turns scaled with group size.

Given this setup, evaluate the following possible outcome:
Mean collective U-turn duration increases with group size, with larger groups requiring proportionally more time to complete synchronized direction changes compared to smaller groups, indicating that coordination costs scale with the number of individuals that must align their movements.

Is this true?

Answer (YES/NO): YES